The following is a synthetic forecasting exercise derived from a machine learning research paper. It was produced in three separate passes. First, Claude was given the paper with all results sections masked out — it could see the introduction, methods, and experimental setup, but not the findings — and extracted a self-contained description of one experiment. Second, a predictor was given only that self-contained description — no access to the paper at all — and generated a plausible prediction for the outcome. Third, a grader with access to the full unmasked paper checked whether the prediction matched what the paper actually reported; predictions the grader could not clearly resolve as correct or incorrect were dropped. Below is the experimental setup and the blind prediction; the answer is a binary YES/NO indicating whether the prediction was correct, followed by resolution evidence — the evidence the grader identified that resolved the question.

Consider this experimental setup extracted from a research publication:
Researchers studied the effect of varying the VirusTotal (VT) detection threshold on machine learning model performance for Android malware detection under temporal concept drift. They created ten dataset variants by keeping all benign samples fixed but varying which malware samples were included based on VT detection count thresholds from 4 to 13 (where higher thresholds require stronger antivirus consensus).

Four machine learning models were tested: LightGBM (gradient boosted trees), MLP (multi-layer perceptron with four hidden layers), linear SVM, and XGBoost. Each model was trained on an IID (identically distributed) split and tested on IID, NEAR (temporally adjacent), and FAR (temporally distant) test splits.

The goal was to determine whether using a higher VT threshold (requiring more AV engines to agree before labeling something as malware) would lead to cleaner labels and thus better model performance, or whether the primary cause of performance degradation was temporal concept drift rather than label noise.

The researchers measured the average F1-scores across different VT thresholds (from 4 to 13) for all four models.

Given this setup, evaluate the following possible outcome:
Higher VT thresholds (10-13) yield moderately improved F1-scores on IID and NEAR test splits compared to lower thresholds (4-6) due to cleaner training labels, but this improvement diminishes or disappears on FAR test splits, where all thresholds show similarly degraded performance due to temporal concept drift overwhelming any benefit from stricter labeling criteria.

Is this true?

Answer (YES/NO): NO